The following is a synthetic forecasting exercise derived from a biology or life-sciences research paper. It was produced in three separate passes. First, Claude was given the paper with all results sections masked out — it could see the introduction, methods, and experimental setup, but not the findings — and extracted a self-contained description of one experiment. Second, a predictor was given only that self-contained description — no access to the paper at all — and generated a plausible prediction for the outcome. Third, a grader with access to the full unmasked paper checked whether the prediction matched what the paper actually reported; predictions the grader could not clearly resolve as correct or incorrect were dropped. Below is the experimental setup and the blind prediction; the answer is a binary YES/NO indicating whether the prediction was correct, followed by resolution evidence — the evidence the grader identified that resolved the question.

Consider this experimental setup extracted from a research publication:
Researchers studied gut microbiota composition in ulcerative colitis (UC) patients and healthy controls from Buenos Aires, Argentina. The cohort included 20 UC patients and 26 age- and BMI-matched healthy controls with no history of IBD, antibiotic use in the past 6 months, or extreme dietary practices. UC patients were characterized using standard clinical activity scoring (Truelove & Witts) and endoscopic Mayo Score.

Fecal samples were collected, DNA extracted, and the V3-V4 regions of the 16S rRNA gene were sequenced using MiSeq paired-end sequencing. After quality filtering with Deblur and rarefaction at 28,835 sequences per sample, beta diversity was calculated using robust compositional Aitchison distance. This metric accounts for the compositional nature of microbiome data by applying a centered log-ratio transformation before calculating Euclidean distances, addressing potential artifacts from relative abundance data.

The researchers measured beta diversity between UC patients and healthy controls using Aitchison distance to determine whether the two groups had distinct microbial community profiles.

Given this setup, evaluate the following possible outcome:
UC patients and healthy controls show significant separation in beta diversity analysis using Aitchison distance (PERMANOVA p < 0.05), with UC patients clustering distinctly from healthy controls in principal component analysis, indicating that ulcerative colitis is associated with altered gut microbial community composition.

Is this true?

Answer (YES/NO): YES